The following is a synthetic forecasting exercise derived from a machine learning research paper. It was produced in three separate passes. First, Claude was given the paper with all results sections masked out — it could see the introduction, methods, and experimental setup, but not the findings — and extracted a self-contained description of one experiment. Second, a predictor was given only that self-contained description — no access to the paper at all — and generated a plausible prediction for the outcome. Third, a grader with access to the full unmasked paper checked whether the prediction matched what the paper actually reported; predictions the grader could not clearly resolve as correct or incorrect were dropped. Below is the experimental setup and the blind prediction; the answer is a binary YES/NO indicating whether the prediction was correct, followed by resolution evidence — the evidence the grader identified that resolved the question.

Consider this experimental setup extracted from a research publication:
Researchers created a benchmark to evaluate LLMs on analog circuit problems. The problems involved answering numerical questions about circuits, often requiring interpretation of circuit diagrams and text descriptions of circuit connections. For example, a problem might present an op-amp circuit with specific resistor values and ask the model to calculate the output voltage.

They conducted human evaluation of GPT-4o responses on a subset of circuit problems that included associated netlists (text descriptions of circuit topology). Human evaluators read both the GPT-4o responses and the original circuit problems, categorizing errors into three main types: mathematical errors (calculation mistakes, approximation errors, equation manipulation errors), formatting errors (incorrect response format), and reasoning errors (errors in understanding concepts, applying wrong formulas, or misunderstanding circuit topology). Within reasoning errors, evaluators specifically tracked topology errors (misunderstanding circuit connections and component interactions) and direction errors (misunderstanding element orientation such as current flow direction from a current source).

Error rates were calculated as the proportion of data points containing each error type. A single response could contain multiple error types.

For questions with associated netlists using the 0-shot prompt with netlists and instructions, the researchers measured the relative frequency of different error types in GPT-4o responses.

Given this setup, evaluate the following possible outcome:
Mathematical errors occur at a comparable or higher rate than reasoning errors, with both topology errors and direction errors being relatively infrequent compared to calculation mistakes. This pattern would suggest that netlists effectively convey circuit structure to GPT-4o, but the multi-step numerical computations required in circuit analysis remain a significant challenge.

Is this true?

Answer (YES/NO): NO